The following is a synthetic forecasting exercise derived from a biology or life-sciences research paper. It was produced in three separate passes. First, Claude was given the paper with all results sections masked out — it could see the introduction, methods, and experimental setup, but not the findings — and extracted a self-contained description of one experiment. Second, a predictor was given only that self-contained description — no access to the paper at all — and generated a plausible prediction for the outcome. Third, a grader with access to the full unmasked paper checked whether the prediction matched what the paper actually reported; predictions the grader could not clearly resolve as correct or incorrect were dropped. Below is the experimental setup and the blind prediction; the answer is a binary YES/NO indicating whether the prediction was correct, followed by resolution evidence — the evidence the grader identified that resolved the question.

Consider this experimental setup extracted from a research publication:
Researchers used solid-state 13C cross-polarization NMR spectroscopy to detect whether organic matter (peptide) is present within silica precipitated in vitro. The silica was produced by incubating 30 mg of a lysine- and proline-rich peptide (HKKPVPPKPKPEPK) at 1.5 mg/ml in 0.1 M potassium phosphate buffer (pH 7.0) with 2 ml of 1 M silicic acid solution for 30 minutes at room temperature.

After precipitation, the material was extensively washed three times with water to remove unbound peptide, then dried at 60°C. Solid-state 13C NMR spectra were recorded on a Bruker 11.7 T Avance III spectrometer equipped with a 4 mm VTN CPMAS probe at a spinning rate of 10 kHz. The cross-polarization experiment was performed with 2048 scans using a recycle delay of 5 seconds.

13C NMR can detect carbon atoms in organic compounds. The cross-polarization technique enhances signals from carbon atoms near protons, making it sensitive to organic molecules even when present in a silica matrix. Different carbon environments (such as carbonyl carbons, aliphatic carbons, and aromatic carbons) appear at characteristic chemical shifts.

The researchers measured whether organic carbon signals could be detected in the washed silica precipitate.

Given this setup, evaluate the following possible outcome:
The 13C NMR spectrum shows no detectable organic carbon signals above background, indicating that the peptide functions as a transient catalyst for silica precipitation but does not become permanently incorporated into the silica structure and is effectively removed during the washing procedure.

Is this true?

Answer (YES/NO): NO